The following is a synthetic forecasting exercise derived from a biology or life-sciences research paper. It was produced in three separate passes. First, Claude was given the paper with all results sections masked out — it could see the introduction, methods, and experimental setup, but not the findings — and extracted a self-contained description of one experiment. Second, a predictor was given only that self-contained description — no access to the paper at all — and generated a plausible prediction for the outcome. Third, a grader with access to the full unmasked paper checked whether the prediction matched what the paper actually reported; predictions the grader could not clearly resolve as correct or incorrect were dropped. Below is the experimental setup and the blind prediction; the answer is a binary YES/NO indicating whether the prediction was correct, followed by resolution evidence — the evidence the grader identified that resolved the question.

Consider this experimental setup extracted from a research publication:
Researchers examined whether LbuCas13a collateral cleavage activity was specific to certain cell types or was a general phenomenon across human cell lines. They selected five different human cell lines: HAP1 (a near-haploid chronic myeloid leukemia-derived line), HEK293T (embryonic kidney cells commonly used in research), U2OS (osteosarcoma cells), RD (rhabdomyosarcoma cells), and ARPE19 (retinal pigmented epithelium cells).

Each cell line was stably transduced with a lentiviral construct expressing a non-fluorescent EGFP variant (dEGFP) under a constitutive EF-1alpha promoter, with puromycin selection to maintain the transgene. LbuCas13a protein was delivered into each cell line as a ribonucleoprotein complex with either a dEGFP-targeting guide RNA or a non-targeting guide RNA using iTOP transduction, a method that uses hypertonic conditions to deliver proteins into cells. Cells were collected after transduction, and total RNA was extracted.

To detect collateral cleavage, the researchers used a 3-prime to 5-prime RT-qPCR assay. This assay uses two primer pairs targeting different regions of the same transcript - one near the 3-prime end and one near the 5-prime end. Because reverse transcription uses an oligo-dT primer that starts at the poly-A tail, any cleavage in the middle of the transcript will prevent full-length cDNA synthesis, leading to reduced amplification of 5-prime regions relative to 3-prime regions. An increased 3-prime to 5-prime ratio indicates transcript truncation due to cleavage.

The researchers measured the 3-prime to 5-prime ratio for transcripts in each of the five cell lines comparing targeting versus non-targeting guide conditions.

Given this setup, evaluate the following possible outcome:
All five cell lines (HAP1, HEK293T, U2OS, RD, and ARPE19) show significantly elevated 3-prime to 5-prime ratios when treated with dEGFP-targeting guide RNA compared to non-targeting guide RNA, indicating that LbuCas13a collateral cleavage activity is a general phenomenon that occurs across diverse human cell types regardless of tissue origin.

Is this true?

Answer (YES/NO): NO